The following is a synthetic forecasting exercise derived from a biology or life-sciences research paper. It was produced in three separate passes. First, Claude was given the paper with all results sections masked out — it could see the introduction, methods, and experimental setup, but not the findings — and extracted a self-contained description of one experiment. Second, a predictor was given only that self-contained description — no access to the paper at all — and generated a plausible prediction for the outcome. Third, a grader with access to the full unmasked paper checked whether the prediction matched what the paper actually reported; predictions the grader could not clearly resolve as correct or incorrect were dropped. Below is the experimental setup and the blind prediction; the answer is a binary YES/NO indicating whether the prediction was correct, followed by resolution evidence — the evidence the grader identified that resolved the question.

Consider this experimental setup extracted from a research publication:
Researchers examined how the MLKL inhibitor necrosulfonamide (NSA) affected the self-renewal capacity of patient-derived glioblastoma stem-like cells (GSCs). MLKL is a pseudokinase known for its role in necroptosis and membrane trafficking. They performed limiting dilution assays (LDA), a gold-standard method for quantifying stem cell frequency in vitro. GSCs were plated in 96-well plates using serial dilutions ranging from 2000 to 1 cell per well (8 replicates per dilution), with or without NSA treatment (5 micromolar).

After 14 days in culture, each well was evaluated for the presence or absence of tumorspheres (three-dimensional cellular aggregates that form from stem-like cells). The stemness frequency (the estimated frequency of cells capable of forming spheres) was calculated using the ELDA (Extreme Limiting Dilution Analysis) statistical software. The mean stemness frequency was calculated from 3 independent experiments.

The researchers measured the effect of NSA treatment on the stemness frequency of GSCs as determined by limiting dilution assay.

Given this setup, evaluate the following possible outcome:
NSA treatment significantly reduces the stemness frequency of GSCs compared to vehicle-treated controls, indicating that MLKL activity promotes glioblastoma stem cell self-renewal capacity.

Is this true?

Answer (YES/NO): YES